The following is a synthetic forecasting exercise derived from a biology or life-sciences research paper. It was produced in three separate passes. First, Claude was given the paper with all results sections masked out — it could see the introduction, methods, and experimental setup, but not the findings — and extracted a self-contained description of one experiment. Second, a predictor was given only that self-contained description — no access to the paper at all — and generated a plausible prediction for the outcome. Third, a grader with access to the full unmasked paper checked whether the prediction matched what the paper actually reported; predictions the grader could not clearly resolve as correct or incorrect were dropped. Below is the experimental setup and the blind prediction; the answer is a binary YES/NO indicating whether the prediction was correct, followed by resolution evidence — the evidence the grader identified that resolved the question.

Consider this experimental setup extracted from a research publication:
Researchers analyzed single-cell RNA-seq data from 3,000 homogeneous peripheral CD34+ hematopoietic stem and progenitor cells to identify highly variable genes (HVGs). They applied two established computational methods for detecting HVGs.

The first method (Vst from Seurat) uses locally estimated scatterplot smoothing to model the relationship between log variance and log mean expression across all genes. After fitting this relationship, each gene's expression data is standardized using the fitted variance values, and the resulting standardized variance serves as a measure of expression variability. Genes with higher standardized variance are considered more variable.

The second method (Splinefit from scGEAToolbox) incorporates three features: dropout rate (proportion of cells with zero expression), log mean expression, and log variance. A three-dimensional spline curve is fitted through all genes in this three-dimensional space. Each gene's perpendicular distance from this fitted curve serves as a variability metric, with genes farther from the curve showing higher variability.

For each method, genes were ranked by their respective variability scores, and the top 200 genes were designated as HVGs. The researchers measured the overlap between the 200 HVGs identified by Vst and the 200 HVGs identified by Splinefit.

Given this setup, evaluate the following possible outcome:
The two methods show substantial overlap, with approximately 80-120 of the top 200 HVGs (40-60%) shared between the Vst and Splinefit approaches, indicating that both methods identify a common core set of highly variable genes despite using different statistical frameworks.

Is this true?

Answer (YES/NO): NO